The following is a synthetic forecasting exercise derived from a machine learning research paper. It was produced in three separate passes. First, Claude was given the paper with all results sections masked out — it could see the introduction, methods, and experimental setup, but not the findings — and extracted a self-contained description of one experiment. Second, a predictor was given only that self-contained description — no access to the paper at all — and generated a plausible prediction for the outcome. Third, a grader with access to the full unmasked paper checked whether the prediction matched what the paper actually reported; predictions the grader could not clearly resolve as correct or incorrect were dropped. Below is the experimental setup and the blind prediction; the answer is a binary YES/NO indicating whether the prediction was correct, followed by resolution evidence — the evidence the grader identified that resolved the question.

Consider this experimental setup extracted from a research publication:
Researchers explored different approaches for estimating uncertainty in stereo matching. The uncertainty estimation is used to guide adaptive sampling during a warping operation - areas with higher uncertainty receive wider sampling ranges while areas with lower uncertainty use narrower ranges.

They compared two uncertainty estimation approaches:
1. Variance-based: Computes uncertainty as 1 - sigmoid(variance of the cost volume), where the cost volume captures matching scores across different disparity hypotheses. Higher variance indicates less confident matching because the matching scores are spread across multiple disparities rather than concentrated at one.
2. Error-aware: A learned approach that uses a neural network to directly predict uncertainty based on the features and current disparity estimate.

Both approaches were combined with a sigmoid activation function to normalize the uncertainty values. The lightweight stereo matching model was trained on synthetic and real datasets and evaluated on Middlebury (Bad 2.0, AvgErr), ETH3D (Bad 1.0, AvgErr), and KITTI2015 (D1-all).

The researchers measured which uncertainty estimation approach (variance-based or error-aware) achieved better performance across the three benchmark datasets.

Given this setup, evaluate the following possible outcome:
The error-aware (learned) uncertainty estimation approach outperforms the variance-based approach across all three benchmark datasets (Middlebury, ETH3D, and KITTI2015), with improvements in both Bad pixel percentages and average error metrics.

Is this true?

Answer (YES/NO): NO